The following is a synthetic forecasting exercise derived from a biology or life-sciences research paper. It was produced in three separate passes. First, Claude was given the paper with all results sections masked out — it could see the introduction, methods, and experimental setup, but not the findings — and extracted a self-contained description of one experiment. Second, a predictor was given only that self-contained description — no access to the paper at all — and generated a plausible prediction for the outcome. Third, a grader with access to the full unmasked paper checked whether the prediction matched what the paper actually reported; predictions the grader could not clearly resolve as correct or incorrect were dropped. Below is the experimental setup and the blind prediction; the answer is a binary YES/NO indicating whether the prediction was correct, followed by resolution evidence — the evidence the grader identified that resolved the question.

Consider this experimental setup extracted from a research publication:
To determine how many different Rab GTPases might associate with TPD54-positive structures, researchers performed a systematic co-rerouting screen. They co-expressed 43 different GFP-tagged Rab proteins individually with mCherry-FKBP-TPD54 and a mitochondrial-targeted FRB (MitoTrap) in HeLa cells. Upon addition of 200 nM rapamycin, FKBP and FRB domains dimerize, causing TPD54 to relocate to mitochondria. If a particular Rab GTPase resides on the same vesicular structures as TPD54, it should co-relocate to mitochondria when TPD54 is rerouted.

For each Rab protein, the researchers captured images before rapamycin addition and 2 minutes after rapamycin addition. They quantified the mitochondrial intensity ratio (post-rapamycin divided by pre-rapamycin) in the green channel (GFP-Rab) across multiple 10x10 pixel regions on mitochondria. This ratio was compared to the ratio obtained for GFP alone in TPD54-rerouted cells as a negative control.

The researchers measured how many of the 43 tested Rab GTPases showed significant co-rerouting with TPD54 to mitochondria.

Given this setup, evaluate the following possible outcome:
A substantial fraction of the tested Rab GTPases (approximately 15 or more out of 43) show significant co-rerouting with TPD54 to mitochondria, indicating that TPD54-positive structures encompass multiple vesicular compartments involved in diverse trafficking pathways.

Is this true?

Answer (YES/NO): YES